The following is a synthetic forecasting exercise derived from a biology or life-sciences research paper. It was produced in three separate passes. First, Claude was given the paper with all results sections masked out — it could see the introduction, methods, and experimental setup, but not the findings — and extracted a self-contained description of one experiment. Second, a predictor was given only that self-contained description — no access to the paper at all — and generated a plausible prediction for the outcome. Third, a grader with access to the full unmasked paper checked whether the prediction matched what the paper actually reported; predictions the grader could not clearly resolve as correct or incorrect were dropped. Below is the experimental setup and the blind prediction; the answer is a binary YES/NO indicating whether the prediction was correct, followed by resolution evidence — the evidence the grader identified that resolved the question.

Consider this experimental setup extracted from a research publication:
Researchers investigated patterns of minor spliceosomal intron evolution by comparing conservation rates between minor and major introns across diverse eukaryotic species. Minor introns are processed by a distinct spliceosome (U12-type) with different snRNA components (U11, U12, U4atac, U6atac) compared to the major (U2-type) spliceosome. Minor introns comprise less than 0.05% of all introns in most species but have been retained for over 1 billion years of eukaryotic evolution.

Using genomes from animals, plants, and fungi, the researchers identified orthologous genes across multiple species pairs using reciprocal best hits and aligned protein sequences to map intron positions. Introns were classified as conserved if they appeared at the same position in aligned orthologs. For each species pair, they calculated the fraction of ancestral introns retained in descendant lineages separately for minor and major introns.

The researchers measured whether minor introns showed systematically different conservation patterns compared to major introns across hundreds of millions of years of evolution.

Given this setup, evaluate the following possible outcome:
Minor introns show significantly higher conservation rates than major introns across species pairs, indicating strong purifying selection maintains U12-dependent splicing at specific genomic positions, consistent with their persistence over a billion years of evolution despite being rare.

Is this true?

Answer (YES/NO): NO